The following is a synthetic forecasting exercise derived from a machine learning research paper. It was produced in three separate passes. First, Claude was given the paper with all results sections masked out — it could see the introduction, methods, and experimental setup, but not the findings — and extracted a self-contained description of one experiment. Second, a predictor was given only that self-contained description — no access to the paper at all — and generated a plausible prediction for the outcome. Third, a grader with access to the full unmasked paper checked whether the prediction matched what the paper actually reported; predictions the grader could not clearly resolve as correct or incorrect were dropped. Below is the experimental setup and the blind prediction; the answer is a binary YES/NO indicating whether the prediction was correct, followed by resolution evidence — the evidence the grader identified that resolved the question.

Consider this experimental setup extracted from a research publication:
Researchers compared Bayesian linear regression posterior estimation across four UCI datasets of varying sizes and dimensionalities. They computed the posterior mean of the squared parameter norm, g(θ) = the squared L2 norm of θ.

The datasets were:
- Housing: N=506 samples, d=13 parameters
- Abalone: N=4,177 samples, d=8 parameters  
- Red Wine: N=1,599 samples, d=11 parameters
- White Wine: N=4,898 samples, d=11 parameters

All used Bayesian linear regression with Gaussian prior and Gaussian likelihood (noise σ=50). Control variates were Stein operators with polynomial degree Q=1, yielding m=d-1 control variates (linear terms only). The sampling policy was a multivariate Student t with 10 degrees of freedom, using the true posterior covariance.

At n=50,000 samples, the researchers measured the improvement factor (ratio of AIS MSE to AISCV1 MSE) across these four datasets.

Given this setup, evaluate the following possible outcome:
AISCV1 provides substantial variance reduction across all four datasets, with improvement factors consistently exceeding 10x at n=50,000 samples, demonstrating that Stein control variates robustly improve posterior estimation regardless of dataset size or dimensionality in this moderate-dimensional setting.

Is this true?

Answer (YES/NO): NO